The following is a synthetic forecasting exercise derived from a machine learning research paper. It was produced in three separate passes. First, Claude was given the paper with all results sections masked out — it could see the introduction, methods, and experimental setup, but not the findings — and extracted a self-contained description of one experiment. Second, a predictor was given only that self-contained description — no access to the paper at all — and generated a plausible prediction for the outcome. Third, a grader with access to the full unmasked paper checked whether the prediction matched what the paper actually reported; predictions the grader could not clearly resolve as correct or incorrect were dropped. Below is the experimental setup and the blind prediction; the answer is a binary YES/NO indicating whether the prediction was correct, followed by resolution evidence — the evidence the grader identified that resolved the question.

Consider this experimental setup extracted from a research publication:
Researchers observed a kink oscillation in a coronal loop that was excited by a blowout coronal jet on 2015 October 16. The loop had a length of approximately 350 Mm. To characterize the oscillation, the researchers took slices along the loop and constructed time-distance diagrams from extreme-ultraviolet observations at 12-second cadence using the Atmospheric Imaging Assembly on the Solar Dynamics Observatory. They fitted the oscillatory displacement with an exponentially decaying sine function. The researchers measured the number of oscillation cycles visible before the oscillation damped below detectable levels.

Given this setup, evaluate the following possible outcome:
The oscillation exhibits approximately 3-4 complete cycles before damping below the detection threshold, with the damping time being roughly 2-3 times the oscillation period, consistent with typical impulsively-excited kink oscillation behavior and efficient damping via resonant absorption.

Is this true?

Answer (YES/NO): NO